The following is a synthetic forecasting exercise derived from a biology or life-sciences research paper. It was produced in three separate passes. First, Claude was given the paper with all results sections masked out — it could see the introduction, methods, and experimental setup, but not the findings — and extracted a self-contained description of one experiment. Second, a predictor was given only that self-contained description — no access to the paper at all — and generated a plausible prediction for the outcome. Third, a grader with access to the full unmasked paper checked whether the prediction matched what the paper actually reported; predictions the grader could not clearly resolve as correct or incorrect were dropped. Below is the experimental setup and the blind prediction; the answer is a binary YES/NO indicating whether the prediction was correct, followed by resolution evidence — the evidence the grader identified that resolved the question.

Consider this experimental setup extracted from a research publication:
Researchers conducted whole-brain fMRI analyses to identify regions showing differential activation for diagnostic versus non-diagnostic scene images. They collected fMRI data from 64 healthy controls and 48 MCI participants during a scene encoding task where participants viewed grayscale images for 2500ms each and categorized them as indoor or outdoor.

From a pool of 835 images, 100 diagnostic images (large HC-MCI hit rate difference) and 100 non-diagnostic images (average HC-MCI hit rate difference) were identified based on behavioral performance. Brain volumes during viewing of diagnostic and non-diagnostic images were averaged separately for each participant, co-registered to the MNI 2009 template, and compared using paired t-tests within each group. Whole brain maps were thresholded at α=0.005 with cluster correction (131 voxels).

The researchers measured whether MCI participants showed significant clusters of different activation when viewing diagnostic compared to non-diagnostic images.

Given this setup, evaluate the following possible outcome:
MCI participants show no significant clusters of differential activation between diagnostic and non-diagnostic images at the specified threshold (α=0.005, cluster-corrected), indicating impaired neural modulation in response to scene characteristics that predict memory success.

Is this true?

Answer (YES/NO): NO